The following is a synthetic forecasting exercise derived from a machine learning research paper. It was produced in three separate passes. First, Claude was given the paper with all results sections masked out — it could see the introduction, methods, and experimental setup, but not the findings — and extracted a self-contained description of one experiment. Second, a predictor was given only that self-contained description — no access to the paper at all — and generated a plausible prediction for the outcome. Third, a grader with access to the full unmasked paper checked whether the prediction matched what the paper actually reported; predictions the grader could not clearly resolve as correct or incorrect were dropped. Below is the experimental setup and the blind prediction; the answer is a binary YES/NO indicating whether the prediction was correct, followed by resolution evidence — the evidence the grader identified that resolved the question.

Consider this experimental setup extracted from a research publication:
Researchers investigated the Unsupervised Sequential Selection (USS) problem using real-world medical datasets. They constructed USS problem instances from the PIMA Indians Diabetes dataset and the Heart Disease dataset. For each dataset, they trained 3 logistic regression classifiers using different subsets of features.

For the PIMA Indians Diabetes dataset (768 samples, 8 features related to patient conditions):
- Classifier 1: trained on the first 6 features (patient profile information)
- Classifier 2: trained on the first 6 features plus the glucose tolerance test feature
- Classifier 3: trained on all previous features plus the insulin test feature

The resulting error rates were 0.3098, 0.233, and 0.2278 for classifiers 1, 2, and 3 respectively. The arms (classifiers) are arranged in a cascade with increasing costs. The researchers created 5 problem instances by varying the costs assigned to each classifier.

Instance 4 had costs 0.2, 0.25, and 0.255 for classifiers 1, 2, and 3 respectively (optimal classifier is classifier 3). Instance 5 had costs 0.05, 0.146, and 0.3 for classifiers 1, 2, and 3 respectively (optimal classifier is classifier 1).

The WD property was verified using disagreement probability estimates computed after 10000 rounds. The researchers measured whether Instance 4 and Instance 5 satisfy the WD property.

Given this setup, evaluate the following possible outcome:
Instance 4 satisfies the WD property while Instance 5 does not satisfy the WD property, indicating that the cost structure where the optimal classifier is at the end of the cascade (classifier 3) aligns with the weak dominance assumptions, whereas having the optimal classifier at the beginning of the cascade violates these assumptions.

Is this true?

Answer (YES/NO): YES